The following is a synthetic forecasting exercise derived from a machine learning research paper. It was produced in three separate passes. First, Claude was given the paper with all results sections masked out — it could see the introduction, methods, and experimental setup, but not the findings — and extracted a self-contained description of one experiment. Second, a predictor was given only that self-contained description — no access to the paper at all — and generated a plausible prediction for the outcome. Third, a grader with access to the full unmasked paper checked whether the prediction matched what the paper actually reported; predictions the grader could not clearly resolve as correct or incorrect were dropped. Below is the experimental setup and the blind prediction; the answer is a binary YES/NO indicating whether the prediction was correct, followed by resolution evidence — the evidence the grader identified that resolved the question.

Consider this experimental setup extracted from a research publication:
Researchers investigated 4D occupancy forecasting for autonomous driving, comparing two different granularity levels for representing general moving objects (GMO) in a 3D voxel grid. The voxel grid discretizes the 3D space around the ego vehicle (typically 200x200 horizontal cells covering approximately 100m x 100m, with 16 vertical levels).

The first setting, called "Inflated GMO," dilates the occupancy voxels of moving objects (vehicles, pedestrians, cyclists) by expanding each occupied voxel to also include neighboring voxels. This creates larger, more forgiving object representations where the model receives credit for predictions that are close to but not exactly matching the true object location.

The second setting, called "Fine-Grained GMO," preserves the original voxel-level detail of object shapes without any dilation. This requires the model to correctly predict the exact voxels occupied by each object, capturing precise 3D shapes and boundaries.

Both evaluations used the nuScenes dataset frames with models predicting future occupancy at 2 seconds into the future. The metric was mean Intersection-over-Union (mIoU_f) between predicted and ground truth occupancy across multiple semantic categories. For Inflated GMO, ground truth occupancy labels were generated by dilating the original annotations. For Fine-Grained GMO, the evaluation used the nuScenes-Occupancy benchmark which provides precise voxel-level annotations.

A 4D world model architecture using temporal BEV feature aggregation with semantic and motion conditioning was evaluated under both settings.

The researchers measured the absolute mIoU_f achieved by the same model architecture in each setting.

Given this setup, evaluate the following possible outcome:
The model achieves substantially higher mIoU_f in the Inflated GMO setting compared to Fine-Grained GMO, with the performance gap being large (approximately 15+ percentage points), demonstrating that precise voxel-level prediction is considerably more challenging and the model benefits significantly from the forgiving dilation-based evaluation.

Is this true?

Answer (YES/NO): YES